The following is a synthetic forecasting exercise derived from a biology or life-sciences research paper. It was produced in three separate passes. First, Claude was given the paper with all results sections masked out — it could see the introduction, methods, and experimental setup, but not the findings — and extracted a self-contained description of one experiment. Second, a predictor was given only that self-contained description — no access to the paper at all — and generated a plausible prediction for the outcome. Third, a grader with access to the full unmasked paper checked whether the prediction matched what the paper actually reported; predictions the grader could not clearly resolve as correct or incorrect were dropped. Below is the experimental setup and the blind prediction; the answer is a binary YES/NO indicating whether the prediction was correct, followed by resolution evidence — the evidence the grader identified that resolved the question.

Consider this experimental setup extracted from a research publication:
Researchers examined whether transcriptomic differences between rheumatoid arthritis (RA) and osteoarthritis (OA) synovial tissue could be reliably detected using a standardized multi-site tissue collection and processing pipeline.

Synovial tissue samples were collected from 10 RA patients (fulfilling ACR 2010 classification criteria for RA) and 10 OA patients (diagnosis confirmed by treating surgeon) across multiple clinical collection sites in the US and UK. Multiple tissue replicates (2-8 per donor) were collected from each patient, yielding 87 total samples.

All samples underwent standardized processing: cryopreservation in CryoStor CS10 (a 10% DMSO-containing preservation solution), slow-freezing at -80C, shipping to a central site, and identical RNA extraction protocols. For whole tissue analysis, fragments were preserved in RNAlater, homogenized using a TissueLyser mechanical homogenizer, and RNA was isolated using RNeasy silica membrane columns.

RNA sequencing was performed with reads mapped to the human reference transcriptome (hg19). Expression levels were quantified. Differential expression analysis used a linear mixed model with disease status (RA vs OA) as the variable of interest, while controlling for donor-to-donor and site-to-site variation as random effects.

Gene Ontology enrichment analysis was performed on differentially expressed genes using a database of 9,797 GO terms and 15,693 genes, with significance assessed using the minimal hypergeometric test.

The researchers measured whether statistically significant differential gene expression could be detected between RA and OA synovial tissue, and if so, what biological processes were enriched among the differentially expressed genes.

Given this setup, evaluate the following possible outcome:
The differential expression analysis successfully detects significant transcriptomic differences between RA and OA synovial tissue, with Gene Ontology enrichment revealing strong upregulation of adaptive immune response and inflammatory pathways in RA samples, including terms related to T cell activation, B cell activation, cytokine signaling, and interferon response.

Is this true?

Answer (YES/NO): NO